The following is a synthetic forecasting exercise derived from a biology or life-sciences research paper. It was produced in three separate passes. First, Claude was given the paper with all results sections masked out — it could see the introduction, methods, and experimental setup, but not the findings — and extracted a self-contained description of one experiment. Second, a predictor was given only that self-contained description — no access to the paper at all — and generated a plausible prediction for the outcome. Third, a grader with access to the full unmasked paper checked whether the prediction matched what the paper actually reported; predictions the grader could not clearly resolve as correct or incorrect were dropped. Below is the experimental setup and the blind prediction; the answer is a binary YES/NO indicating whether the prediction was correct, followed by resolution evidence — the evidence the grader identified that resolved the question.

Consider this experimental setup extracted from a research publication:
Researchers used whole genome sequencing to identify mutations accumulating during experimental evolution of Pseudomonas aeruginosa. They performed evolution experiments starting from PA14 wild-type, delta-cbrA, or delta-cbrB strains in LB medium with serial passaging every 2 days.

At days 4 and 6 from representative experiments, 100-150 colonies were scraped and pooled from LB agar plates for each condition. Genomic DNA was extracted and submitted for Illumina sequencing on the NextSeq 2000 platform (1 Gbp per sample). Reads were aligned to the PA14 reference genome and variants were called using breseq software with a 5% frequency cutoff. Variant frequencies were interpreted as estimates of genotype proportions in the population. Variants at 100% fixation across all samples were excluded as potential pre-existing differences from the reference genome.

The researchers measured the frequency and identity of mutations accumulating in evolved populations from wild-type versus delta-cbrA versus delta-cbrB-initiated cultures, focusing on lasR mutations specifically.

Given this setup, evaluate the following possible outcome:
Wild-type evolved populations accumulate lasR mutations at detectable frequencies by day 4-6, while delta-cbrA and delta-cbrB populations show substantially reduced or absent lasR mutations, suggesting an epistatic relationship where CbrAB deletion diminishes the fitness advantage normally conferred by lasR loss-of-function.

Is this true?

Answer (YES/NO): YES